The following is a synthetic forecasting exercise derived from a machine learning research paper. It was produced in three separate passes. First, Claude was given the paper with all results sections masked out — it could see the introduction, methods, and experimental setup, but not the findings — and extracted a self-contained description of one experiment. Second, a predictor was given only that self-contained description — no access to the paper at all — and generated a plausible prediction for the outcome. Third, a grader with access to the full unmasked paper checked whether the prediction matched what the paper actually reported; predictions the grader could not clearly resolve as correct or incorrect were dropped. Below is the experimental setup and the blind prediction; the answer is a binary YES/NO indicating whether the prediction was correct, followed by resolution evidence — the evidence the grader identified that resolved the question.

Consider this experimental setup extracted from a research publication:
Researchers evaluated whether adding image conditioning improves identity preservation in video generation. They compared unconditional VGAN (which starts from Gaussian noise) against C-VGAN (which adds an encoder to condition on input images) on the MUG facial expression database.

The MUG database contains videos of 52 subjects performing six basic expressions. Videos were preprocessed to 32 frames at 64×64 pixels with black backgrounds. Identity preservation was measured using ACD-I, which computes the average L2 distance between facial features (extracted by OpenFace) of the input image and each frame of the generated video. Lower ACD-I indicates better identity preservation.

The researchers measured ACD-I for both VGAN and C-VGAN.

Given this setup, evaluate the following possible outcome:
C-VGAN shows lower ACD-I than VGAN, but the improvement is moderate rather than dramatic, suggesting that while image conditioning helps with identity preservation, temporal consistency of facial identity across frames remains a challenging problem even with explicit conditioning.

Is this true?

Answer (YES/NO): NO